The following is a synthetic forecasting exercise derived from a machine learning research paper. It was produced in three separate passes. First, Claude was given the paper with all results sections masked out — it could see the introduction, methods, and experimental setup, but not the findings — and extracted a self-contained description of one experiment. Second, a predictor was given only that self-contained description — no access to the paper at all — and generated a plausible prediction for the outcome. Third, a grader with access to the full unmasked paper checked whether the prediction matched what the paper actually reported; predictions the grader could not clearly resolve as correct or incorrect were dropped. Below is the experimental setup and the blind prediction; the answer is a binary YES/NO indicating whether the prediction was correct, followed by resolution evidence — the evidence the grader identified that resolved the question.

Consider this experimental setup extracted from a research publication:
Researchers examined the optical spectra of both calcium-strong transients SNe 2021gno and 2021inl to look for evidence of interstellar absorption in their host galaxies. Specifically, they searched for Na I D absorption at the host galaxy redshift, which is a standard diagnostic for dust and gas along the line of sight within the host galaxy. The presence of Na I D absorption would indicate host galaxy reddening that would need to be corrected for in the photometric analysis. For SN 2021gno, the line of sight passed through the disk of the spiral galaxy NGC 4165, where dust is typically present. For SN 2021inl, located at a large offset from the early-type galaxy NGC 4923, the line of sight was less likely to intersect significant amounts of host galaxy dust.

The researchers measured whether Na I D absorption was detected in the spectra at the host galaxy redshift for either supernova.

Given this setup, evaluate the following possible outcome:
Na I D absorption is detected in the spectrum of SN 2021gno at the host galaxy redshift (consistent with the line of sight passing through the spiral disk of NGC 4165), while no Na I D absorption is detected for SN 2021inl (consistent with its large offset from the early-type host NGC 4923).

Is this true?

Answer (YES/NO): NO